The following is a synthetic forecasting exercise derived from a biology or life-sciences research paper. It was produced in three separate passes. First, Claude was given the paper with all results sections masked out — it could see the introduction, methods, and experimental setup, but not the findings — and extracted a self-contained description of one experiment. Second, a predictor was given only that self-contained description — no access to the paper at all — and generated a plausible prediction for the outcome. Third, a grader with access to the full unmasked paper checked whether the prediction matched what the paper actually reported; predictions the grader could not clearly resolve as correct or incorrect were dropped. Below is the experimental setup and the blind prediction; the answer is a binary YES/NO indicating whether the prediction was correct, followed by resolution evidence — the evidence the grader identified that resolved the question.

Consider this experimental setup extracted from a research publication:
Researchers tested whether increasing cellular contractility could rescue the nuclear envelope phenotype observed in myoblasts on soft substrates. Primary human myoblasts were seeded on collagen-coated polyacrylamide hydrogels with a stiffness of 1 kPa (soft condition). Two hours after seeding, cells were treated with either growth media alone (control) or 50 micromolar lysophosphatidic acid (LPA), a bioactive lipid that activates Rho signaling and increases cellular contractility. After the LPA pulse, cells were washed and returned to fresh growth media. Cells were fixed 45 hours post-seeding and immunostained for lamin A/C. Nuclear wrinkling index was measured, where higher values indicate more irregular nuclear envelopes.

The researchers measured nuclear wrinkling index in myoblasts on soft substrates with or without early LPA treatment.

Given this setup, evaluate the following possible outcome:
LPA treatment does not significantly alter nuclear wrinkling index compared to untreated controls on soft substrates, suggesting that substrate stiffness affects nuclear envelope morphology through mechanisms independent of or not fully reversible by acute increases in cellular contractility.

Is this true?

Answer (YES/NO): NO